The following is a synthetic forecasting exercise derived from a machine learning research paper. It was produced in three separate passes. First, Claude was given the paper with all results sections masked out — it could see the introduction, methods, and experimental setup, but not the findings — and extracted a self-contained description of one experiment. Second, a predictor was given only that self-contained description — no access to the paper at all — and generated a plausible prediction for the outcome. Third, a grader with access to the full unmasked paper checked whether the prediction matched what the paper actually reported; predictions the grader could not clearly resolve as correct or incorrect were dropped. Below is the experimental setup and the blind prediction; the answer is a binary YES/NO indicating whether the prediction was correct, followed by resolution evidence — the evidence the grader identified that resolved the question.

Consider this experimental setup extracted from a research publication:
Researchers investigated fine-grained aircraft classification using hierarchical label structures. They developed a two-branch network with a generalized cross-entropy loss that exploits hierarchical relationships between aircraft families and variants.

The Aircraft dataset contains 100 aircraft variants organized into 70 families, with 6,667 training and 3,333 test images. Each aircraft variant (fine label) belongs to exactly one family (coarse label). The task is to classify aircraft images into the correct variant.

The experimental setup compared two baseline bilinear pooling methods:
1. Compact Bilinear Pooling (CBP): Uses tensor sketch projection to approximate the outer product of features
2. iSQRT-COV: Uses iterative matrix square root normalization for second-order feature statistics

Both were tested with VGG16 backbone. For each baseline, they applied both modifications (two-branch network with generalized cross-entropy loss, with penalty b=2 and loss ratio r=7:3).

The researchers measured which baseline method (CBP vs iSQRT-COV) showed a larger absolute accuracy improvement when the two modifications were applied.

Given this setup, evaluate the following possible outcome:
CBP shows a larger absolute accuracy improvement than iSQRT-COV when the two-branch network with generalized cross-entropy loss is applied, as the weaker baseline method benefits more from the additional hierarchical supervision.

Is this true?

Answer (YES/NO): YES